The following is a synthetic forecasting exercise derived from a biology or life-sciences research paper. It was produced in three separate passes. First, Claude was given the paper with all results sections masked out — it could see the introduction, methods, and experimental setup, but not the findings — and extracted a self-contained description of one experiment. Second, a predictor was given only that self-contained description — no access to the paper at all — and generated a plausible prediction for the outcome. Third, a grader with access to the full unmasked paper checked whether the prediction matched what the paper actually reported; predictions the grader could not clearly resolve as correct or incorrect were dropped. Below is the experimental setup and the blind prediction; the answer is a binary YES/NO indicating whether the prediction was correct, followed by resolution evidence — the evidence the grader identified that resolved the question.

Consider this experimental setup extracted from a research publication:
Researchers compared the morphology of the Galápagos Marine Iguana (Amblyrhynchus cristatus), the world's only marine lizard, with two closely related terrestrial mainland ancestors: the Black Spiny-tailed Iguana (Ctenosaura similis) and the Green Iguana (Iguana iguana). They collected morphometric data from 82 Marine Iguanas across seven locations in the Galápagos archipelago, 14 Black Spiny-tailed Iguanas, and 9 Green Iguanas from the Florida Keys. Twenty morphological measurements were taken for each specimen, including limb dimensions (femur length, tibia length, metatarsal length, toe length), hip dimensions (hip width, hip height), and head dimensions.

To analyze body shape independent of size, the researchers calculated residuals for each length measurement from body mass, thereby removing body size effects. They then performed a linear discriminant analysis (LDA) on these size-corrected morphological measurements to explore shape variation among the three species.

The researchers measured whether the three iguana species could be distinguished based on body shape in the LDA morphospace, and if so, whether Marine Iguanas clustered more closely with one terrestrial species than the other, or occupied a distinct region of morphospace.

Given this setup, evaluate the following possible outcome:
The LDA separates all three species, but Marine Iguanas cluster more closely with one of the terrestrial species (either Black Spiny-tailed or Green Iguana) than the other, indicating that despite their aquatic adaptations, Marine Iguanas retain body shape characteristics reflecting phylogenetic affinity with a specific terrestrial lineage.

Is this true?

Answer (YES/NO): NO